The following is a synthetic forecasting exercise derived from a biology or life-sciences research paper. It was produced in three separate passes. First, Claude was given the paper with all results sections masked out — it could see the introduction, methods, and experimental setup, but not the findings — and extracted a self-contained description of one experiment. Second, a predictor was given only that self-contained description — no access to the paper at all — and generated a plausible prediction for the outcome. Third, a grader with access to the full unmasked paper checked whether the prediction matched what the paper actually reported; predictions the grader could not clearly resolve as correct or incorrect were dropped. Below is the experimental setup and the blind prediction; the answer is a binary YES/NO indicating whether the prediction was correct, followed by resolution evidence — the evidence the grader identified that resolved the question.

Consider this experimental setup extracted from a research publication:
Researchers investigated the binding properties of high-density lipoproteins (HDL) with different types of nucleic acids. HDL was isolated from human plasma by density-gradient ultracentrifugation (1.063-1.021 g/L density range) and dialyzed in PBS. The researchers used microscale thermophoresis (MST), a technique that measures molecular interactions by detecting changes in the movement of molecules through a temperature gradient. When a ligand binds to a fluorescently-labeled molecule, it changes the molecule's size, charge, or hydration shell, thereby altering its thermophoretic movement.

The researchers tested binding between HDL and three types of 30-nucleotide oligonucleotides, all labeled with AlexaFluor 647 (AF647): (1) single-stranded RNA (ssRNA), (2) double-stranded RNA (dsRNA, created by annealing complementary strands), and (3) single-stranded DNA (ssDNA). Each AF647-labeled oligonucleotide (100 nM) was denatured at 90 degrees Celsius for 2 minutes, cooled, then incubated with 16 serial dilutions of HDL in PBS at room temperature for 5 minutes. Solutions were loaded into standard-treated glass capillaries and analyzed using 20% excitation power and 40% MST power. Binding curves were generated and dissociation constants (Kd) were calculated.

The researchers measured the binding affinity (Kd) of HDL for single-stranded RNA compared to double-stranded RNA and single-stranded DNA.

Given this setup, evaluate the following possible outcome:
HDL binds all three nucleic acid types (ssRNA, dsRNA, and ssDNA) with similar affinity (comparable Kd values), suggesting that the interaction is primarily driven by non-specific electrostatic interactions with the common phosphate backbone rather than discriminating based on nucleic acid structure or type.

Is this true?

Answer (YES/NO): NO